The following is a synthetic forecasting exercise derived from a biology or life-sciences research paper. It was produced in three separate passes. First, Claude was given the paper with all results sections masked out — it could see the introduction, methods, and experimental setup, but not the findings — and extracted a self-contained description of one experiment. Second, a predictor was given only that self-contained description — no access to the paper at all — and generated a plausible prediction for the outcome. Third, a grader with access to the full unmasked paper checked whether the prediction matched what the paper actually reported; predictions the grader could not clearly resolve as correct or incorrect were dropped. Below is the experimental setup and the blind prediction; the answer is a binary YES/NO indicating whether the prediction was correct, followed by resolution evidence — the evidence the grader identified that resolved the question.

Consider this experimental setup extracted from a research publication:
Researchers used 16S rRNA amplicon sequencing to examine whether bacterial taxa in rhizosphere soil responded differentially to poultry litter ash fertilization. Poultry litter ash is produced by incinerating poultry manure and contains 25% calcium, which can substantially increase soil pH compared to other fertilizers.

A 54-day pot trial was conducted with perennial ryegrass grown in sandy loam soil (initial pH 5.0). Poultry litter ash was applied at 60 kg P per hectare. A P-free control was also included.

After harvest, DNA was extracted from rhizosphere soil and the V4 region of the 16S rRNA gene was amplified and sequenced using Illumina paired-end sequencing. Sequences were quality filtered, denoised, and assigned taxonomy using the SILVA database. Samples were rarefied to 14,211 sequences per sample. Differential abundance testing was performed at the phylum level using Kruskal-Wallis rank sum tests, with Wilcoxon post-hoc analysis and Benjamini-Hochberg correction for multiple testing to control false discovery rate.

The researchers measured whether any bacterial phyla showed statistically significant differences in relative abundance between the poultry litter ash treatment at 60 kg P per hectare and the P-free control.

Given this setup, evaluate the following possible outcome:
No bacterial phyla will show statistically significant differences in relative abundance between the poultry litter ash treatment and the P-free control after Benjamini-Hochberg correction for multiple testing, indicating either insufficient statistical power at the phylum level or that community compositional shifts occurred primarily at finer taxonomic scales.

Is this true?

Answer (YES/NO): NO